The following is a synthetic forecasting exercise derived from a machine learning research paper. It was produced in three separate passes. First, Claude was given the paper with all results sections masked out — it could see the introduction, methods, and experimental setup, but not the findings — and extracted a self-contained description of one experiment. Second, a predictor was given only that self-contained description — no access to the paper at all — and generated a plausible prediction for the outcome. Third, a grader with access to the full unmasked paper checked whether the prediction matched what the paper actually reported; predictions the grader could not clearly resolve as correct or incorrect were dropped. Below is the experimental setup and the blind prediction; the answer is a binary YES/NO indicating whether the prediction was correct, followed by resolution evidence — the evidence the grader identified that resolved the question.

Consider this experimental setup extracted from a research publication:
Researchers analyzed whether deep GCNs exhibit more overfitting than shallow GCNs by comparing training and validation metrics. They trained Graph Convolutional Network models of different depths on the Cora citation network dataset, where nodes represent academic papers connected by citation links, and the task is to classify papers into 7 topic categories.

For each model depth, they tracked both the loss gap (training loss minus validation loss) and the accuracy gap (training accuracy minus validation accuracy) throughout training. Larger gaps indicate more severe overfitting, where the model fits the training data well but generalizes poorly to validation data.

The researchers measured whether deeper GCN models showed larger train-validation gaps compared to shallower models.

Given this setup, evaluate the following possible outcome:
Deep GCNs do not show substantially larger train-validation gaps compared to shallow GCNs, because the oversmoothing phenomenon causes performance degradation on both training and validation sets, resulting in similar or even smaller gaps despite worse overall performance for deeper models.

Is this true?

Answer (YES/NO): NO